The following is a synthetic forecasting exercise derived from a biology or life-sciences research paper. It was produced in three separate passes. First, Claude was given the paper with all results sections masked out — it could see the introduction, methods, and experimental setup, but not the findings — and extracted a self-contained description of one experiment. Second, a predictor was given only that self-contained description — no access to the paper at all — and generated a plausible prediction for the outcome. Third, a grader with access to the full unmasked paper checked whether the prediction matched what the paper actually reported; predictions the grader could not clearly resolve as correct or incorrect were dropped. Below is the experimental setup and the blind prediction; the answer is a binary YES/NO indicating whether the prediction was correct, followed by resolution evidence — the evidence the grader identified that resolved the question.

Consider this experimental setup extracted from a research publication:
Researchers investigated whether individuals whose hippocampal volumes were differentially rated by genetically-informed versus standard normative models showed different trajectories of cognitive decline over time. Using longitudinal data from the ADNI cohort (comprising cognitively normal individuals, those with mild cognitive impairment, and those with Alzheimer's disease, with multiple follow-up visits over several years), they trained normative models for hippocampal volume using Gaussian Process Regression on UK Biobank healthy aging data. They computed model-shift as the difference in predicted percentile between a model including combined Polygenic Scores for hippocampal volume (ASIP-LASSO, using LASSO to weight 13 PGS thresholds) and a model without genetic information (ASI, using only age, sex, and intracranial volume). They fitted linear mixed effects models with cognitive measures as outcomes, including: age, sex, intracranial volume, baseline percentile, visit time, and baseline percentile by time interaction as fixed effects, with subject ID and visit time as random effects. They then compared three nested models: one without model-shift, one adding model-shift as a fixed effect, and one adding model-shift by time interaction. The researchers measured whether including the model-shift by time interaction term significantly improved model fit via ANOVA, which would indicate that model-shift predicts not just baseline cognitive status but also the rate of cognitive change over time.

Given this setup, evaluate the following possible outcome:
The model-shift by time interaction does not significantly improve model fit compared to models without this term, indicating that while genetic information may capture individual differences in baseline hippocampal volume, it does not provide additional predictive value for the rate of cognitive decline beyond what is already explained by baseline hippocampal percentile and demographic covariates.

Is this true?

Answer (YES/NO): NO